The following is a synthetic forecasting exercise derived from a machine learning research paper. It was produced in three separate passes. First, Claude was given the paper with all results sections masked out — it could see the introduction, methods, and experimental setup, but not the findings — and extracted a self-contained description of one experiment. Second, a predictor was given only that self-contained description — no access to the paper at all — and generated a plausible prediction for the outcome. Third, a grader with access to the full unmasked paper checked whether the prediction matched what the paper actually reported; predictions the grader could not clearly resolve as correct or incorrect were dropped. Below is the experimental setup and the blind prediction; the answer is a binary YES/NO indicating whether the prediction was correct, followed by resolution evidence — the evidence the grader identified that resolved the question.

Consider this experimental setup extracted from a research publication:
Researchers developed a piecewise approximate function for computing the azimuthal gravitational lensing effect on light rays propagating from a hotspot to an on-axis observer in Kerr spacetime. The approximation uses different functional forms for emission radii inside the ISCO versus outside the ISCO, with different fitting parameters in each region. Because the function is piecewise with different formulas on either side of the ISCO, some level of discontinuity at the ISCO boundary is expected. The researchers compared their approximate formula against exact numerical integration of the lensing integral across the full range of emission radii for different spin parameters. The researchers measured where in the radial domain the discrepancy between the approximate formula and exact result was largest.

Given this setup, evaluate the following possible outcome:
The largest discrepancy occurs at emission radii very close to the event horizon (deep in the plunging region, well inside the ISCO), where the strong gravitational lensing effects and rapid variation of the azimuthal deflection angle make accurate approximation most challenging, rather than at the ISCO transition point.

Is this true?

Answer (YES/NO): NO